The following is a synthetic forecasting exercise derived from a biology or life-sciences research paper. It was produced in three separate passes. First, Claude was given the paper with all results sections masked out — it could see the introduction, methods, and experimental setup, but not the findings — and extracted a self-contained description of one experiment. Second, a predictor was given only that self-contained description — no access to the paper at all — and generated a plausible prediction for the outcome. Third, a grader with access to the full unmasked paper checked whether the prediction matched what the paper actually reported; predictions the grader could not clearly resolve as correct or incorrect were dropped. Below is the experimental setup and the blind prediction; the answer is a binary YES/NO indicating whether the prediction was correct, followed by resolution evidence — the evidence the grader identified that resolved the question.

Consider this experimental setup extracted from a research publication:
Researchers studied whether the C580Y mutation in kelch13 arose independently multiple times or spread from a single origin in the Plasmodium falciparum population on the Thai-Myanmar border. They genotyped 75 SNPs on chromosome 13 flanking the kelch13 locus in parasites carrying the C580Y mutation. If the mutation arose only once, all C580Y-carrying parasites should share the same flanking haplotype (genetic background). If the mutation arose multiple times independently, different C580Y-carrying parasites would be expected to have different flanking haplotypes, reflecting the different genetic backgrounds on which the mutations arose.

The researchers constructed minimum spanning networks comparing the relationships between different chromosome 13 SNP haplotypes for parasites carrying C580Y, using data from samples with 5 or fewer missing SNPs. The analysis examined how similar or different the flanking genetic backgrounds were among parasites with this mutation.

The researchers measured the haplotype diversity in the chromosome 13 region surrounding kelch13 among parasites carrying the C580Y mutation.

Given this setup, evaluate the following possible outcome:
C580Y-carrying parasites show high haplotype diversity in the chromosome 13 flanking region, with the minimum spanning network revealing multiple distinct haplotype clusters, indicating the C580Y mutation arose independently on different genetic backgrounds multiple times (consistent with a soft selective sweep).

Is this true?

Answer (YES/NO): NO